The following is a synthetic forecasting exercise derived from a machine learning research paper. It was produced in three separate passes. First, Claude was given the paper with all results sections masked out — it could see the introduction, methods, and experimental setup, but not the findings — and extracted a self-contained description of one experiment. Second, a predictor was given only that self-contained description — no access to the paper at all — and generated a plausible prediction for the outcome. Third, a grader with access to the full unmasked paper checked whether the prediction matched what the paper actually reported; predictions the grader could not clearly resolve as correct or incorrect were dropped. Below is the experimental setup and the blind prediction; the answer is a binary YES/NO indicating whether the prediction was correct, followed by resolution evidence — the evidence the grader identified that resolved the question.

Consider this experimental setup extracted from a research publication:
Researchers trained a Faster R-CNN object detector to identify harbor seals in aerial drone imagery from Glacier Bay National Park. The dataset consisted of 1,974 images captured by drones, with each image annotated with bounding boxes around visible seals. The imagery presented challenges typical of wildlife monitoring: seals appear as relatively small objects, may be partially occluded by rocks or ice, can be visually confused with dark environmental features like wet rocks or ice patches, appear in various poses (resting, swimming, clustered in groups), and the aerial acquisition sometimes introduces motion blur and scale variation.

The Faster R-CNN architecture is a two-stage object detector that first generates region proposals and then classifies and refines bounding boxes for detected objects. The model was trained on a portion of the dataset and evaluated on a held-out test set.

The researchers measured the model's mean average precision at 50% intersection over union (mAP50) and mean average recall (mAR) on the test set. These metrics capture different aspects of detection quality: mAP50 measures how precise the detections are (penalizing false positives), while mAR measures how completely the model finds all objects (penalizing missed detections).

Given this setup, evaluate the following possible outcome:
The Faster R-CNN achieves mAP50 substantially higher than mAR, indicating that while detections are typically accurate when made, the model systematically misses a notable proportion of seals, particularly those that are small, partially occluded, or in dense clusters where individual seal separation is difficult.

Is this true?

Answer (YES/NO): YES